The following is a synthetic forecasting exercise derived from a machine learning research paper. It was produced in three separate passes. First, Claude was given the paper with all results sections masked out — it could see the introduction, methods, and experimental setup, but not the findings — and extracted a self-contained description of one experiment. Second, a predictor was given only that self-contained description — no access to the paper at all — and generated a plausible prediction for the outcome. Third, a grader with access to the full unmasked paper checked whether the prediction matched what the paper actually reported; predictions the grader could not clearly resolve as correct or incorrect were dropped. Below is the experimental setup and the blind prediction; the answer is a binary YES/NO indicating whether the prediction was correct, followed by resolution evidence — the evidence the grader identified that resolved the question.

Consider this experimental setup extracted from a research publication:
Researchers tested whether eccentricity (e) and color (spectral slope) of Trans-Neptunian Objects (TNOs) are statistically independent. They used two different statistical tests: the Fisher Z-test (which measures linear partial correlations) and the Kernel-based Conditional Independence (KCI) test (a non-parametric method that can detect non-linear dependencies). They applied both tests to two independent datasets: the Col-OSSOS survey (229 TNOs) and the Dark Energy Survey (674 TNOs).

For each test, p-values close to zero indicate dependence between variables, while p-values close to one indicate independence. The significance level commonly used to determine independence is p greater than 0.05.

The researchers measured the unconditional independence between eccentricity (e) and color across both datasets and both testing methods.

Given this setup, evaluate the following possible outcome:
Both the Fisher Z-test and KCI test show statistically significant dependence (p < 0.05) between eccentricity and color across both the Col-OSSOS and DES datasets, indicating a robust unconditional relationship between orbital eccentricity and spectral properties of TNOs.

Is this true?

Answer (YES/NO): NO